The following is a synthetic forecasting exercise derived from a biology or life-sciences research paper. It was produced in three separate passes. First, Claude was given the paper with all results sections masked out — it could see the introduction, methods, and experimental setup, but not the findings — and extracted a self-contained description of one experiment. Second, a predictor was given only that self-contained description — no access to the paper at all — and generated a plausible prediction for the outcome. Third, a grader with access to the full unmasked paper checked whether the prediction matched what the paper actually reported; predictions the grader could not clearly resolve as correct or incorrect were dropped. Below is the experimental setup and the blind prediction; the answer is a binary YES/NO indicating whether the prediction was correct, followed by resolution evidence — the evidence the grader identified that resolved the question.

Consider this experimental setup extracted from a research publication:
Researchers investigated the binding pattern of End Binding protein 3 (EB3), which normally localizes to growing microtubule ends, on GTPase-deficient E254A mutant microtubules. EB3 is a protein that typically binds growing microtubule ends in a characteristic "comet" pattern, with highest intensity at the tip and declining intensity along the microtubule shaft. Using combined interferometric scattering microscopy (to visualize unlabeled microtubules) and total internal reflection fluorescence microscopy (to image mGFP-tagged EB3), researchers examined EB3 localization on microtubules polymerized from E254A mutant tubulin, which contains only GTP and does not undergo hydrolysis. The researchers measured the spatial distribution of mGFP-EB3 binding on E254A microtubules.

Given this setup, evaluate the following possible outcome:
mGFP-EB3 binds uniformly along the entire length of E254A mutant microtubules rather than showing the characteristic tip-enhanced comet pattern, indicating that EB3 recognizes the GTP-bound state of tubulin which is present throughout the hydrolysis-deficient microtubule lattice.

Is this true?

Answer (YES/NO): YES